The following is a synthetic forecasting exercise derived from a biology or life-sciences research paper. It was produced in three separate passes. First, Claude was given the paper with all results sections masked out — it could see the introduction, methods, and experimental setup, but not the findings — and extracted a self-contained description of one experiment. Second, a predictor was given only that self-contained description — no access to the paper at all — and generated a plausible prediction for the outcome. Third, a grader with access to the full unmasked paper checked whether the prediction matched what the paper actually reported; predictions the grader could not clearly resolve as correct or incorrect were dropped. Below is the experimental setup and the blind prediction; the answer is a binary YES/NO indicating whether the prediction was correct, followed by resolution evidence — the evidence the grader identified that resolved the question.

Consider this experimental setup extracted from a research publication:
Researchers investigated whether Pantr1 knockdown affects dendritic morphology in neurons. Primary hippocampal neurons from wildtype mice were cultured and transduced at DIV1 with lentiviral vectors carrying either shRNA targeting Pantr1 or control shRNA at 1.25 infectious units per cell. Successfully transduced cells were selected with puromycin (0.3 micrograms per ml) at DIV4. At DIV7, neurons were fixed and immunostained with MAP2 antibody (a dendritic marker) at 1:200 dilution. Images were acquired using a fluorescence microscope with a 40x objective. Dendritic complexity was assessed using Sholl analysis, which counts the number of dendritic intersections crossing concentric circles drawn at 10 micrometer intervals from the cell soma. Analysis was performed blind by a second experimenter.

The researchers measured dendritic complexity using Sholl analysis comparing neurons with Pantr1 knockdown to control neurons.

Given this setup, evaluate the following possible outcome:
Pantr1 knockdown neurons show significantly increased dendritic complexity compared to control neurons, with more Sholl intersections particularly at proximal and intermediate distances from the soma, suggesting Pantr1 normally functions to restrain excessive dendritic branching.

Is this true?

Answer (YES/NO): NO